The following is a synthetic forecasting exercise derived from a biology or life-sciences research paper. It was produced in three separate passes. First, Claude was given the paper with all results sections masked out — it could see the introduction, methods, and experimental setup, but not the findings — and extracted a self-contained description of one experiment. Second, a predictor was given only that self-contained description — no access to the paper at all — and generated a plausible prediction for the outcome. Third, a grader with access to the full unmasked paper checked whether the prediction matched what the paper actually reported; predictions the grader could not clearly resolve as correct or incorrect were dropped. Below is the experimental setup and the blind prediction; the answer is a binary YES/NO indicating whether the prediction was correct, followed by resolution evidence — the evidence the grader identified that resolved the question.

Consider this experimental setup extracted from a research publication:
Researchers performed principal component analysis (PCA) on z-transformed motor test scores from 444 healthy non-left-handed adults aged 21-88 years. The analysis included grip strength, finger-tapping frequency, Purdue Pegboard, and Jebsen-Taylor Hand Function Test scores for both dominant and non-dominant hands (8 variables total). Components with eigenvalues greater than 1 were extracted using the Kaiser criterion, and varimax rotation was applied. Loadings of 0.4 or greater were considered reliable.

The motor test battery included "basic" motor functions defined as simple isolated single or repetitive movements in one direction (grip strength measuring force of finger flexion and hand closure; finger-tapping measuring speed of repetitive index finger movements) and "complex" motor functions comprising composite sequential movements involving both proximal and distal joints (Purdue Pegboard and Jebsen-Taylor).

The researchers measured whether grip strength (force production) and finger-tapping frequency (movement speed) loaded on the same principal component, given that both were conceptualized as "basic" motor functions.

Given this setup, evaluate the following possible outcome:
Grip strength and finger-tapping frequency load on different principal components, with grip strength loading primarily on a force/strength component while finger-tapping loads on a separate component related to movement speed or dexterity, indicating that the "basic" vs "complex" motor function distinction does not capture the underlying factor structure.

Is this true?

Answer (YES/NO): YES